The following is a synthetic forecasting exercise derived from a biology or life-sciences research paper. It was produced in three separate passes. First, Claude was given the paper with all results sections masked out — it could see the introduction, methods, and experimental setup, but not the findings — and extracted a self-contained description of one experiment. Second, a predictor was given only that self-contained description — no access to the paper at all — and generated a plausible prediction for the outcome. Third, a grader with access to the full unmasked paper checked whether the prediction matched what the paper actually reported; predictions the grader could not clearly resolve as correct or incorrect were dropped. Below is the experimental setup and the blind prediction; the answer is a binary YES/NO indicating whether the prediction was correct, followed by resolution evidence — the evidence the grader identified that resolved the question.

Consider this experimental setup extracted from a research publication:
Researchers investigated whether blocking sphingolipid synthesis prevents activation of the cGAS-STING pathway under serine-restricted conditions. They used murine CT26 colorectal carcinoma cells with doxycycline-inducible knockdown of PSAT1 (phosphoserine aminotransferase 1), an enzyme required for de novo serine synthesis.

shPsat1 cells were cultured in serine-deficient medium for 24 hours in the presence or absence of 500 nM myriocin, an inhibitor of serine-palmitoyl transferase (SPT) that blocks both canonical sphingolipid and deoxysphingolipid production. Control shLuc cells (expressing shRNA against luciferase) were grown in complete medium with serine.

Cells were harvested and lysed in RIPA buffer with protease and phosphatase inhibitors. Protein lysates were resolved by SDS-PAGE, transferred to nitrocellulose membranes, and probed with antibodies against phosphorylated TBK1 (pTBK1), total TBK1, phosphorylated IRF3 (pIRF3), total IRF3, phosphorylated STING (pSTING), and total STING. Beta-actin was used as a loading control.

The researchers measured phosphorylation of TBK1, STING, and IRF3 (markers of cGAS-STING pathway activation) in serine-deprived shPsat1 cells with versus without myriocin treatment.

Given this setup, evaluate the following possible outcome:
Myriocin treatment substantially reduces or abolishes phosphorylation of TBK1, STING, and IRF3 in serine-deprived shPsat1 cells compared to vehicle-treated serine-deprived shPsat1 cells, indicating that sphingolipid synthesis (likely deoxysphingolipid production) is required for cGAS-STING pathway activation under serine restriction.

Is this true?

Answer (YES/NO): YES